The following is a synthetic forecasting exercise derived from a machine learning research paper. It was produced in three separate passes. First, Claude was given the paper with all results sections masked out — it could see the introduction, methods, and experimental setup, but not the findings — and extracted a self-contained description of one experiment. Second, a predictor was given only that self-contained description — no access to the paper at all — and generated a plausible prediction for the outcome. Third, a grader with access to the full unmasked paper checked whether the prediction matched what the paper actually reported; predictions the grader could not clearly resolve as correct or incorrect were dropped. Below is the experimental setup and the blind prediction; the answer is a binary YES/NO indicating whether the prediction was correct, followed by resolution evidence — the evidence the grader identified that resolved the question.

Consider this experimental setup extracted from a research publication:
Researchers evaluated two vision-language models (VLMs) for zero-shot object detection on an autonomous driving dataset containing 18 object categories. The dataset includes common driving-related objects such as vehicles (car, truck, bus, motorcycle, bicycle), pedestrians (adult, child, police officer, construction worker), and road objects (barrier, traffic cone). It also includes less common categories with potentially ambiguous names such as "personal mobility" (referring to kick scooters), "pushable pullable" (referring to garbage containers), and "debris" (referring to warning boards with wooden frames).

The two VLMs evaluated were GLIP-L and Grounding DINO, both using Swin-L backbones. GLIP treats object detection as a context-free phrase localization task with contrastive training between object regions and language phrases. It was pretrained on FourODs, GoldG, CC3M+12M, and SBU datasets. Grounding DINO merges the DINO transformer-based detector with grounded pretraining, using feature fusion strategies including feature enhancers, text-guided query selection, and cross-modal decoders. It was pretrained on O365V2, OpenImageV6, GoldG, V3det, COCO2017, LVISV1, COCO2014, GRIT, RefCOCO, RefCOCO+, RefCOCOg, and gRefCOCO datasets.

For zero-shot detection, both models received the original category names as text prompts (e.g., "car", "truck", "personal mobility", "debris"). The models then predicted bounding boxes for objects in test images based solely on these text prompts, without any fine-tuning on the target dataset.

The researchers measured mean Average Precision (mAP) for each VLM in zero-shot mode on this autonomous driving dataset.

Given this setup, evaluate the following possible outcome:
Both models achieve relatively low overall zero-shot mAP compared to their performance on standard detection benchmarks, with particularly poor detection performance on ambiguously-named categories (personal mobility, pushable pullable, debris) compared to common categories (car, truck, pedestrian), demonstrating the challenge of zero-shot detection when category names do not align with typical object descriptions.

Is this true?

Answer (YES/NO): YES